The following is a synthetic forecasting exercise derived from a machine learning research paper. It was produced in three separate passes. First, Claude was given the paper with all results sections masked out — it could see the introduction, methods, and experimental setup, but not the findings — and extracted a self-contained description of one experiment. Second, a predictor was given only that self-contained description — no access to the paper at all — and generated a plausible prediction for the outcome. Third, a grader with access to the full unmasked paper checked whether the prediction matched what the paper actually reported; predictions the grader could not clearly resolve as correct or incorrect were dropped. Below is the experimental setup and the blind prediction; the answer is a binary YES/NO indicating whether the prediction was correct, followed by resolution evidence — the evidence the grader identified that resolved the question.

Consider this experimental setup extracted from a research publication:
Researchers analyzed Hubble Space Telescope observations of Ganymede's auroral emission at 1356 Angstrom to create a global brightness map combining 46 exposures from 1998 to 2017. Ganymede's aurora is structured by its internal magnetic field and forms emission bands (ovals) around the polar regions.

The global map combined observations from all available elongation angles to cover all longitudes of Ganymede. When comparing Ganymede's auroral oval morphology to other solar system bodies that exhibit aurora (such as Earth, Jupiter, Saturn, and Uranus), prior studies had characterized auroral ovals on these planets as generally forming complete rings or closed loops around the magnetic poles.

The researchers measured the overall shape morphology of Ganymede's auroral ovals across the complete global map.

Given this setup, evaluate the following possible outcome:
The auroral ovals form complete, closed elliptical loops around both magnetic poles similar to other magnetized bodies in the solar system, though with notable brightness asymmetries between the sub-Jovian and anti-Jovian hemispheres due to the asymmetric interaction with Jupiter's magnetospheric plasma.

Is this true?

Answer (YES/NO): NO